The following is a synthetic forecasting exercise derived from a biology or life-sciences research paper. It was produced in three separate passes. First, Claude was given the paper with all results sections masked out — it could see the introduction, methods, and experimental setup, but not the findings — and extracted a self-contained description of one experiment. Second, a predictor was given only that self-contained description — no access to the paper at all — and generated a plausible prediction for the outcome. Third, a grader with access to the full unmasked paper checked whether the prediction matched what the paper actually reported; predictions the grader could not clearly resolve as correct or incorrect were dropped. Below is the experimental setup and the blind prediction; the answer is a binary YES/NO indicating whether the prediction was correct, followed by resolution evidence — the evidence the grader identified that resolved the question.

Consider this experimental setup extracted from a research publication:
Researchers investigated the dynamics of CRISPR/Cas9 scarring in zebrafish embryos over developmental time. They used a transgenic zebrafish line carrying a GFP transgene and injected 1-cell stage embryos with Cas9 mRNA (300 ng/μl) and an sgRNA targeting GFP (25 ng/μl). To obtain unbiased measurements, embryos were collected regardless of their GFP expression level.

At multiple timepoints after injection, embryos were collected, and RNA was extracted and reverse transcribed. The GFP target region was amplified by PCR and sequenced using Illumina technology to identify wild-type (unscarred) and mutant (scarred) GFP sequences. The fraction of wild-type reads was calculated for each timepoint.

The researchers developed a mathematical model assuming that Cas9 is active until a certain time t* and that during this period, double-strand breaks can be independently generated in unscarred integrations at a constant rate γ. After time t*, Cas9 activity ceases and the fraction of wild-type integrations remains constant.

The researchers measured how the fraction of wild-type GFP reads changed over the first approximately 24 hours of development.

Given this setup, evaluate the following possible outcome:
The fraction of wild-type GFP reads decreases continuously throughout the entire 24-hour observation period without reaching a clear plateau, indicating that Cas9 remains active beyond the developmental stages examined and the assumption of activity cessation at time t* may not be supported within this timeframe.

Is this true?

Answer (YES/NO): NO